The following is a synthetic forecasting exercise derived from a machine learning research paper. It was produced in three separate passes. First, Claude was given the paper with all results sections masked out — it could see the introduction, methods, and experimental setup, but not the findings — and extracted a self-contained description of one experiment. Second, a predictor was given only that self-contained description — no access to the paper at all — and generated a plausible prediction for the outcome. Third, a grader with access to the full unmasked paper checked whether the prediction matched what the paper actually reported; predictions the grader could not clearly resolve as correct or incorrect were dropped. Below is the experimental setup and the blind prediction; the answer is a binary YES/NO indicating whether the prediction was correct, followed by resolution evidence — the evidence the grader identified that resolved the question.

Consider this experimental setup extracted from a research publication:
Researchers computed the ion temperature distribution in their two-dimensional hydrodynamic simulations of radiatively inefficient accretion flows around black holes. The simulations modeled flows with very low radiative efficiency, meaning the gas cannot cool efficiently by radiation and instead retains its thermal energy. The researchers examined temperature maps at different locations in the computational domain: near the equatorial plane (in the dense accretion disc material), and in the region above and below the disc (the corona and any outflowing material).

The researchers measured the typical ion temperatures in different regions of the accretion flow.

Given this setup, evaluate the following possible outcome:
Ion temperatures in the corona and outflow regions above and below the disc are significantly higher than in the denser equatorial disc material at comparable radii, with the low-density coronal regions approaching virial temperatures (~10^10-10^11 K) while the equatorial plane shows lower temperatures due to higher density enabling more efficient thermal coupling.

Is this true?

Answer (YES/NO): NO